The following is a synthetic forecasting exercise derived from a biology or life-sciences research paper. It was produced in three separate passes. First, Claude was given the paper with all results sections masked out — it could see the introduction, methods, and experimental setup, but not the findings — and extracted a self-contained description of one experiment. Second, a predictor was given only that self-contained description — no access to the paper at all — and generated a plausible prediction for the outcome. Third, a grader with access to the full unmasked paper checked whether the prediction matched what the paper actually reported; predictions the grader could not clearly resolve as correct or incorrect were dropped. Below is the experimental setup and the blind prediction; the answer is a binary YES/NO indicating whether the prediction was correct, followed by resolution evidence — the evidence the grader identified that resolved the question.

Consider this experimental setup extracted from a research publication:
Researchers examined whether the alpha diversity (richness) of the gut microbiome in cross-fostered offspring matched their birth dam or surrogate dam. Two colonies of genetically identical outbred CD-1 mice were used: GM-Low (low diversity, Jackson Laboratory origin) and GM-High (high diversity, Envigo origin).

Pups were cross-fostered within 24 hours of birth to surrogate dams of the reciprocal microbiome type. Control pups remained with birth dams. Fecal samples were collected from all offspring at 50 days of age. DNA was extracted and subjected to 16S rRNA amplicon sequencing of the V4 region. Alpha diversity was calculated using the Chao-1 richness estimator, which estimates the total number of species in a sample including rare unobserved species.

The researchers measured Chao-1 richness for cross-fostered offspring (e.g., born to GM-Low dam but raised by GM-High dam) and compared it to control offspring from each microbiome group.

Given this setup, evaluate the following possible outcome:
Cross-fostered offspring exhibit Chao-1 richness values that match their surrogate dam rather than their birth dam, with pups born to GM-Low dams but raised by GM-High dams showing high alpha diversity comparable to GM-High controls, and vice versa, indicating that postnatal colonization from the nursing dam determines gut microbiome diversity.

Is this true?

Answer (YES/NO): YES